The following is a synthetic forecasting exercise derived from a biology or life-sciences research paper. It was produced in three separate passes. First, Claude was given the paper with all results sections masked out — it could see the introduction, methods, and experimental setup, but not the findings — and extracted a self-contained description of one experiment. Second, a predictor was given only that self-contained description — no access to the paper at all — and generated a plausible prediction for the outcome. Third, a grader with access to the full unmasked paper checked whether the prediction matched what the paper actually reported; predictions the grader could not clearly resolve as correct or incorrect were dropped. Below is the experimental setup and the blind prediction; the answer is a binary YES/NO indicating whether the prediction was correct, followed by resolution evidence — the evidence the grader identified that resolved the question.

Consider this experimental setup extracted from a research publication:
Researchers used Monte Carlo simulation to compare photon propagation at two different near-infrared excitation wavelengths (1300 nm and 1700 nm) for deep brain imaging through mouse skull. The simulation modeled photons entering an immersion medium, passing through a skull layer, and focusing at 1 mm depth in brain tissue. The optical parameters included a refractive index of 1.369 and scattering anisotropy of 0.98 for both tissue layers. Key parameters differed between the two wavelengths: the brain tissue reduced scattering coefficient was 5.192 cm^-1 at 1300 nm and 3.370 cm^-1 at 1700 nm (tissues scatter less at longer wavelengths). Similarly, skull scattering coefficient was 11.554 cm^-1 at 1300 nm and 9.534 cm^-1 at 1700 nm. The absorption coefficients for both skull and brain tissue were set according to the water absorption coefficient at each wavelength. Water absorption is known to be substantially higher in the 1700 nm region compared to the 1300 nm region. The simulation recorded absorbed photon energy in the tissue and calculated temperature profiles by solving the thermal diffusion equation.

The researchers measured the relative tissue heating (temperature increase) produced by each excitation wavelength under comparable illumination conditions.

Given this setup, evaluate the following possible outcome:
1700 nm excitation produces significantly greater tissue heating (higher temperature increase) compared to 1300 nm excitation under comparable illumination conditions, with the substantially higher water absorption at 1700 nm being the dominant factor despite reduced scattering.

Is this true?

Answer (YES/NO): YES